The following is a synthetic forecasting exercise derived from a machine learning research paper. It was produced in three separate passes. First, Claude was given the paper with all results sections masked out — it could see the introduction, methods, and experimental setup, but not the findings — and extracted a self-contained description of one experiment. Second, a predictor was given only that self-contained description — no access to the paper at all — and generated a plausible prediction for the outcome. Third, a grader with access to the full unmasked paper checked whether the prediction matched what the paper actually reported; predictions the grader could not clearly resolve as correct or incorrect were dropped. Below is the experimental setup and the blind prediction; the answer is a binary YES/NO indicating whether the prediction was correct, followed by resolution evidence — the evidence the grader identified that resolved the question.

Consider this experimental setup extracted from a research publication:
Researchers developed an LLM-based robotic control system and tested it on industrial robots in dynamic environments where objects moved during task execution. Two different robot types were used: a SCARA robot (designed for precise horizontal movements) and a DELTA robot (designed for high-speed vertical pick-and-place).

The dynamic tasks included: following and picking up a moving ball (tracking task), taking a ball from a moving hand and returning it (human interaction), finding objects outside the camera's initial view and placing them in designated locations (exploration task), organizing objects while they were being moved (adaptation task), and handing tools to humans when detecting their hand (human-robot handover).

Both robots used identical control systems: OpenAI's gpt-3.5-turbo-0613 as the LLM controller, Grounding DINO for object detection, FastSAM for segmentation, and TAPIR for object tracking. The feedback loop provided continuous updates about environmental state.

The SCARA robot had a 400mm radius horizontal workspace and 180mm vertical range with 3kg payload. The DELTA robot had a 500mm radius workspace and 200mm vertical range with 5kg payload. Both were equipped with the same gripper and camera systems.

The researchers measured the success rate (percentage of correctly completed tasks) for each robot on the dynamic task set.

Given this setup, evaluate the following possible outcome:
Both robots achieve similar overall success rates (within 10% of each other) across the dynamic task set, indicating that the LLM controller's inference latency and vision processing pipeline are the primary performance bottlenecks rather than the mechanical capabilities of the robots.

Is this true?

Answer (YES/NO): NO